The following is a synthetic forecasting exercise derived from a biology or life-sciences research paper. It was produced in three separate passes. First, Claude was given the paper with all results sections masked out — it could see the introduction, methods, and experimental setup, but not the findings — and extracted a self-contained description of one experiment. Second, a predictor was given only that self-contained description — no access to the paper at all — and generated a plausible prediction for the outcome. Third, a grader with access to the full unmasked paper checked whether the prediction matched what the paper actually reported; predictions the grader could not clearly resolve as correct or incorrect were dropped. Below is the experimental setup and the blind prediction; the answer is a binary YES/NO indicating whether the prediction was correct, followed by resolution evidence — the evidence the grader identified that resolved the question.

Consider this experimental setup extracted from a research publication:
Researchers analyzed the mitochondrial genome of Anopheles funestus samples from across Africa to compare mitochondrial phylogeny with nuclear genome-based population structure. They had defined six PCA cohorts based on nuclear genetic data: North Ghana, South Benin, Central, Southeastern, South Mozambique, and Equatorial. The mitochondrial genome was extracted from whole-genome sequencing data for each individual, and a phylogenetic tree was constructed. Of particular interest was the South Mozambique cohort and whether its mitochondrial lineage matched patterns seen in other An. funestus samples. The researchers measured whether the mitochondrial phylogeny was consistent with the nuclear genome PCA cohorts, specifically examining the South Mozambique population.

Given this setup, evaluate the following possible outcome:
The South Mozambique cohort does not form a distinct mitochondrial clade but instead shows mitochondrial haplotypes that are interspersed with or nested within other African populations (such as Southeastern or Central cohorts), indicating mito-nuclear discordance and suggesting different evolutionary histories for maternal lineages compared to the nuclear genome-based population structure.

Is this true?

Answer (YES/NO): NO